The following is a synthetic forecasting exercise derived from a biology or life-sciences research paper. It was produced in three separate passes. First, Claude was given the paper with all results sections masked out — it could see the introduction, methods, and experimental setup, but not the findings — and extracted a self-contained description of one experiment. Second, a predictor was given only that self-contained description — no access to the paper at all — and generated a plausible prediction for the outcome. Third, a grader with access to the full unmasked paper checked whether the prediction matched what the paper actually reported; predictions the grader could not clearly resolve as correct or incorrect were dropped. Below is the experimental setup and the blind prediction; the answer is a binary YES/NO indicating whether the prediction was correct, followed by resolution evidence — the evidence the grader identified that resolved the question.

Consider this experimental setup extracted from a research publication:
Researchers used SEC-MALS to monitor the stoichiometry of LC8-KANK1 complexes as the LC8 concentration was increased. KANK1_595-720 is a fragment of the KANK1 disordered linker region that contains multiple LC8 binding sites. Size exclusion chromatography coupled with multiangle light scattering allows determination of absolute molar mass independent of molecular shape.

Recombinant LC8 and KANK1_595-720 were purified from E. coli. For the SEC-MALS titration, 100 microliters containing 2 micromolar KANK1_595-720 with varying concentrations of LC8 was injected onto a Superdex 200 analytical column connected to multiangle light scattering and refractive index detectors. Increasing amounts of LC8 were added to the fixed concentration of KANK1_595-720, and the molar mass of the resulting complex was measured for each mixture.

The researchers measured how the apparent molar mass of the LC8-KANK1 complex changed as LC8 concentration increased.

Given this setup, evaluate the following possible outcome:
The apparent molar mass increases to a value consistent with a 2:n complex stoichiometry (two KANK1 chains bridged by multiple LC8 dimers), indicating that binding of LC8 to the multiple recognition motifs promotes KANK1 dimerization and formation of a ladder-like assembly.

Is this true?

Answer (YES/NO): YES